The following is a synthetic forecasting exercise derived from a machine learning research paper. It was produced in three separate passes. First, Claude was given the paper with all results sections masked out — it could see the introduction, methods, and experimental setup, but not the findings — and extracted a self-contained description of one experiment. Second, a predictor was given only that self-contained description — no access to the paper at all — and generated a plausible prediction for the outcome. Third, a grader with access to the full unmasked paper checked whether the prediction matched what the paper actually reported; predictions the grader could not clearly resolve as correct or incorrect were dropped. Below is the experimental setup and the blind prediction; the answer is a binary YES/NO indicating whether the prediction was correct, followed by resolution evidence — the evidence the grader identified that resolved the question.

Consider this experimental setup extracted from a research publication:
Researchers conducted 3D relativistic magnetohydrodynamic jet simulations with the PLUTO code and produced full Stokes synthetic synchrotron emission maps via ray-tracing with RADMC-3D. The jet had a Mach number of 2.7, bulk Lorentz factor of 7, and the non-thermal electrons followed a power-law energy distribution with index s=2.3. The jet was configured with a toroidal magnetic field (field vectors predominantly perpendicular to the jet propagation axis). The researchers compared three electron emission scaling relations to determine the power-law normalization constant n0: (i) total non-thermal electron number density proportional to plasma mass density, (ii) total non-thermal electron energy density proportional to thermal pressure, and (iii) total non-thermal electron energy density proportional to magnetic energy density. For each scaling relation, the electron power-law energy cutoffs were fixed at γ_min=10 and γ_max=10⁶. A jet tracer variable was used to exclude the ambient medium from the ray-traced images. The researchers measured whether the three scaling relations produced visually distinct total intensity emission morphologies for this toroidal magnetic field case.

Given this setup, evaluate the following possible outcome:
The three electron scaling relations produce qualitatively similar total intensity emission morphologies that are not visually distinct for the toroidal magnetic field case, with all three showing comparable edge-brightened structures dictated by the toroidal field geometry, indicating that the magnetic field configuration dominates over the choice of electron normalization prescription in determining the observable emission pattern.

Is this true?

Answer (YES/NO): YES